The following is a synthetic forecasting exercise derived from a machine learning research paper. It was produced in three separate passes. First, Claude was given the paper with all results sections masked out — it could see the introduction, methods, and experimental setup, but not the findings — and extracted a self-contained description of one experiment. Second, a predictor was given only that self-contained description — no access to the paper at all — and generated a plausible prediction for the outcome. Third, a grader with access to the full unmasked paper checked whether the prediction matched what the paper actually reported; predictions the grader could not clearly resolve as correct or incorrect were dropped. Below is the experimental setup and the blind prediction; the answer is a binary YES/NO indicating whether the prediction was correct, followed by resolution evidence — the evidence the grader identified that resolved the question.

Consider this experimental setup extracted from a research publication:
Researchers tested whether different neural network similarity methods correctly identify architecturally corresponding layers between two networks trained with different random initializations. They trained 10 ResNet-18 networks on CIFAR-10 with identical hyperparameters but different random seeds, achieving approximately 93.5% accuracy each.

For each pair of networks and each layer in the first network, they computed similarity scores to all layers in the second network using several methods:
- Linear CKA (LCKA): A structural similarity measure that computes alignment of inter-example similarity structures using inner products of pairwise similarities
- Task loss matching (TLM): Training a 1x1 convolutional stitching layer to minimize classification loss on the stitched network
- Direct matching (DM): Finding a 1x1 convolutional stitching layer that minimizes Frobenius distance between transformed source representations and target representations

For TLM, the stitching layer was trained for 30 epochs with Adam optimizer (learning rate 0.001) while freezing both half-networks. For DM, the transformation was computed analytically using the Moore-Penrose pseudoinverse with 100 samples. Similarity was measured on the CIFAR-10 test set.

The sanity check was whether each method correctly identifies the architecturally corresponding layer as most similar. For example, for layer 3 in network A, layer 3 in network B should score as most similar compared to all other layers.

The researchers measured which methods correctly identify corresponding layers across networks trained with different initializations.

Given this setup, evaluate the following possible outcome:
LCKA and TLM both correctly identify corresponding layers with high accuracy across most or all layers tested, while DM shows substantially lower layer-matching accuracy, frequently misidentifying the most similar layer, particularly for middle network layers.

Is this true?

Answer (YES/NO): NO